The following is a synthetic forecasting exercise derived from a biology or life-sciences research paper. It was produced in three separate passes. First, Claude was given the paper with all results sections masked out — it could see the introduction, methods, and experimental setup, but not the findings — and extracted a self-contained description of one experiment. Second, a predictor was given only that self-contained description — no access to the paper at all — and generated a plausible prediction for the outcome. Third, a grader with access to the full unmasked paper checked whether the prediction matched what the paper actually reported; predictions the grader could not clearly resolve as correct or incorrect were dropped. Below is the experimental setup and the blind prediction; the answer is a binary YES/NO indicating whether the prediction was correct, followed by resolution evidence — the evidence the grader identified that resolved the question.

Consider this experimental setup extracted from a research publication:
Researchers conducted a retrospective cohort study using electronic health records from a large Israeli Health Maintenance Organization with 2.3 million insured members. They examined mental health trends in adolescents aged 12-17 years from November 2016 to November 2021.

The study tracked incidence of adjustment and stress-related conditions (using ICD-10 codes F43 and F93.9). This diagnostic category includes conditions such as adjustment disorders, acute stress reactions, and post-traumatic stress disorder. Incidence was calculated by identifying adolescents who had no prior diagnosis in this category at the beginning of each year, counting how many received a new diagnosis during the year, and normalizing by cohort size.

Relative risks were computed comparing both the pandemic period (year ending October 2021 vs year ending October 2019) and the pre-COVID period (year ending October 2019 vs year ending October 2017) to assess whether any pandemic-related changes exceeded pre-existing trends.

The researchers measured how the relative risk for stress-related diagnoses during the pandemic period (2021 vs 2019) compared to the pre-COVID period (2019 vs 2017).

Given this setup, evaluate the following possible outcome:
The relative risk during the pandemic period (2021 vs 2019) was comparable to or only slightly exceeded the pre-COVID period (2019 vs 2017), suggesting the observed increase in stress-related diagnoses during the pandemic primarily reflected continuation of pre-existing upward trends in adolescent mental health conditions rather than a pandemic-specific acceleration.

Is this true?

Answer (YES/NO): NO